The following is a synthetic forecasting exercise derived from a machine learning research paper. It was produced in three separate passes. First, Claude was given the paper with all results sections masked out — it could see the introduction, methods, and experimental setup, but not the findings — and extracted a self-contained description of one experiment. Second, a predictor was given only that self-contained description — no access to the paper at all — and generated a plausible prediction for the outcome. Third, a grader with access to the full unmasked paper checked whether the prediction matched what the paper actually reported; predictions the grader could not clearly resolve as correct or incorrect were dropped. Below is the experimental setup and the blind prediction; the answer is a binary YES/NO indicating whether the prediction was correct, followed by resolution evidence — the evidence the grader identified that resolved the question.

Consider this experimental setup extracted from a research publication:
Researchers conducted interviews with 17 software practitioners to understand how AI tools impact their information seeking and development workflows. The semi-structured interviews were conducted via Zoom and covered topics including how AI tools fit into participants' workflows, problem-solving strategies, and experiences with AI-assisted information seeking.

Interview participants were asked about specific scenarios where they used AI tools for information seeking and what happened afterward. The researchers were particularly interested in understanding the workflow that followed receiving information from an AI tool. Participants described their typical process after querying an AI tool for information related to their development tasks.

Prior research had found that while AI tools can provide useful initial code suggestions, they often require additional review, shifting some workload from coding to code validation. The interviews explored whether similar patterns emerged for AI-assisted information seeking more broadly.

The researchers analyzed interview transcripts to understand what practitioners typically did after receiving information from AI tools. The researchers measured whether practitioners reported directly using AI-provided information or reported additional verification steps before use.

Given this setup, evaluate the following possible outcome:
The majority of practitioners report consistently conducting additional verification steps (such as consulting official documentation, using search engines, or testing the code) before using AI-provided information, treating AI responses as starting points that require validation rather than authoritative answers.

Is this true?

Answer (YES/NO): NO